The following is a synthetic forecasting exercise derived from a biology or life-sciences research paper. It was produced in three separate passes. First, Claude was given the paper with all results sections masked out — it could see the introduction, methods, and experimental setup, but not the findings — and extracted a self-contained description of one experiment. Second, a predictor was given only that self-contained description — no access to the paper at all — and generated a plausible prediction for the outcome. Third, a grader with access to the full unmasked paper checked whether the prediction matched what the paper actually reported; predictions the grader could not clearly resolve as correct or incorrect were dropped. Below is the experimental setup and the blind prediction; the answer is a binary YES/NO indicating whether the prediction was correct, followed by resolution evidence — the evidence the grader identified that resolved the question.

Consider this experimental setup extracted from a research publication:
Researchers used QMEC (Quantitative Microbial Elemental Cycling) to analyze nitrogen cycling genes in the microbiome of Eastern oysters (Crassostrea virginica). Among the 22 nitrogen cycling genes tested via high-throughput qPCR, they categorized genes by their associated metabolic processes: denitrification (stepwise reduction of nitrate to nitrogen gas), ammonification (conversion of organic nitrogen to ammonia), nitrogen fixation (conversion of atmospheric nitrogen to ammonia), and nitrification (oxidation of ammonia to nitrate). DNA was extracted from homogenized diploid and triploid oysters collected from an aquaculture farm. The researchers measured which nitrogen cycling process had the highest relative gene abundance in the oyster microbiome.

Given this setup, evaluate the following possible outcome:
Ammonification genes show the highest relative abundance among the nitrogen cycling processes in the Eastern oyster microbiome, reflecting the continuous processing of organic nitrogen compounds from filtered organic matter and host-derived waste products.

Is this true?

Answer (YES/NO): NO